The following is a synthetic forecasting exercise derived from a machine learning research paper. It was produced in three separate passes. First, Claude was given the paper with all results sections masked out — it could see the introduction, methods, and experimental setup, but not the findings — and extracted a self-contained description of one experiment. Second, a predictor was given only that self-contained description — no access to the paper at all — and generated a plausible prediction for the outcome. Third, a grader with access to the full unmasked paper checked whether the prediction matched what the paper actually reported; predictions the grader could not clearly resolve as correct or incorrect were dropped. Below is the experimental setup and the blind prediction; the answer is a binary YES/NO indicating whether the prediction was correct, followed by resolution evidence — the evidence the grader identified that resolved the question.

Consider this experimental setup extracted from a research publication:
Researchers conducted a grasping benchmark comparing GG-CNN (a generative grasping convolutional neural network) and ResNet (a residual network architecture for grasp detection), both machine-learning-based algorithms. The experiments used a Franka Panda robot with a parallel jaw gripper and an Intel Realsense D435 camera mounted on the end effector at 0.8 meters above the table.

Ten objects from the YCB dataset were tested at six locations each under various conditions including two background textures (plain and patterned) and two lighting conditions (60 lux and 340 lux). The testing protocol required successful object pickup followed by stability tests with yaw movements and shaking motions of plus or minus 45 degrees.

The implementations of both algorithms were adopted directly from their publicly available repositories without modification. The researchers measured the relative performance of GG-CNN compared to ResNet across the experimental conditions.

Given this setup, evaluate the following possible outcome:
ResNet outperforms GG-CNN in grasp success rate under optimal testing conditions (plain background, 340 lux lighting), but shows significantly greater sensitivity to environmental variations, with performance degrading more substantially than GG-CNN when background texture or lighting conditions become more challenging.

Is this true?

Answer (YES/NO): NO